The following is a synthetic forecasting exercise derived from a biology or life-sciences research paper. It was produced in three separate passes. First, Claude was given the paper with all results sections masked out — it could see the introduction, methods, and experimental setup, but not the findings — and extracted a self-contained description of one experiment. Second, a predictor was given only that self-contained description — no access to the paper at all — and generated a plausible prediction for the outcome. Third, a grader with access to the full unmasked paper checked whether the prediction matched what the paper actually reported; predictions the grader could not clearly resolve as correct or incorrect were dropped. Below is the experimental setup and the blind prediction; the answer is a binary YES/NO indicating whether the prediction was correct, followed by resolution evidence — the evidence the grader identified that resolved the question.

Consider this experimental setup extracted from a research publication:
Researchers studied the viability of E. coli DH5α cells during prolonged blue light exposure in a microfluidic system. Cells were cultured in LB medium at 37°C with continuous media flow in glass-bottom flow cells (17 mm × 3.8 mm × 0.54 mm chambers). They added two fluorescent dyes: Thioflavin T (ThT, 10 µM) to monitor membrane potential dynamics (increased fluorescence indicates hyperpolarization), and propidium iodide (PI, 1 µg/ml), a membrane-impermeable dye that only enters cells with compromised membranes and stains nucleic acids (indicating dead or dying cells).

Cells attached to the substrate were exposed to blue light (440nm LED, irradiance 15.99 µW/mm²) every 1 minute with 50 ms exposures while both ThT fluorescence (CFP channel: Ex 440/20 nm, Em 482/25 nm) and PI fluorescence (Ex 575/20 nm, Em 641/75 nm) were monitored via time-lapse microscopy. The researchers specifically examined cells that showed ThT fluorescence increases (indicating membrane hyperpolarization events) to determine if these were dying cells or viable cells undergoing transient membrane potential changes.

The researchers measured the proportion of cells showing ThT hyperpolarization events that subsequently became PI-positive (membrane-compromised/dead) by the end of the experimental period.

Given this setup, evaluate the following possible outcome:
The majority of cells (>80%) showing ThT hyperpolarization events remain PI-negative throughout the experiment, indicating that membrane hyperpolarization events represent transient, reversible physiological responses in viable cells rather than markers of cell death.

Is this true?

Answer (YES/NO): YES